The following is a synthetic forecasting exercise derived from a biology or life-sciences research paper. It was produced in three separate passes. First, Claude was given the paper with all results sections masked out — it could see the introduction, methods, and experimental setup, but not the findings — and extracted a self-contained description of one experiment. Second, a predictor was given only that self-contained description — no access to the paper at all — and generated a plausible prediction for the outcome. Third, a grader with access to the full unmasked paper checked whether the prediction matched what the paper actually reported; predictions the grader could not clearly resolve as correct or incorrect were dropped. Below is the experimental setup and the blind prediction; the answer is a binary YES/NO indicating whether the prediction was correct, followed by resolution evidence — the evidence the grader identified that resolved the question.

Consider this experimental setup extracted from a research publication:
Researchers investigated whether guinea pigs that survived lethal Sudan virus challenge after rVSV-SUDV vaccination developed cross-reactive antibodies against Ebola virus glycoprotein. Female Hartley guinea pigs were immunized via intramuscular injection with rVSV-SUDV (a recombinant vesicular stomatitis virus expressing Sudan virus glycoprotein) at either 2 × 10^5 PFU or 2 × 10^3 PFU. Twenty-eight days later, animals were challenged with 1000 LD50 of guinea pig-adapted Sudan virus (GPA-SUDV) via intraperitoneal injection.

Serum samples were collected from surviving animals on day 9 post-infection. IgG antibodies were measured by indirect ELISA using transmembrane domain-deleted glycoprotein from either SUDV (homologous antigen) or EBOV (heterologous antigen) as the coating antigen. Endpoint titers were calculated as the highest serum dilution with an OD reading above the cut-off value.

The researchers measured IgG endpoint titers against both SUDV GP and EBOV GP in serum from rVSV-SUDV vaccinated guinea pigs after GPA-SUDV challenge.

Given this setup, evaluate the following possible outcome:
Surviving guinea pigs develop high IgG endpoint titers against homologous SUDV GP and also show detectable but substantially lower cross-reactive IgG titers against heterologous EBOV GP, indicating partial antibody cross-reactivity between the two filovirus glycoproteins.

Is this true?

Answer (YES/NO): NO